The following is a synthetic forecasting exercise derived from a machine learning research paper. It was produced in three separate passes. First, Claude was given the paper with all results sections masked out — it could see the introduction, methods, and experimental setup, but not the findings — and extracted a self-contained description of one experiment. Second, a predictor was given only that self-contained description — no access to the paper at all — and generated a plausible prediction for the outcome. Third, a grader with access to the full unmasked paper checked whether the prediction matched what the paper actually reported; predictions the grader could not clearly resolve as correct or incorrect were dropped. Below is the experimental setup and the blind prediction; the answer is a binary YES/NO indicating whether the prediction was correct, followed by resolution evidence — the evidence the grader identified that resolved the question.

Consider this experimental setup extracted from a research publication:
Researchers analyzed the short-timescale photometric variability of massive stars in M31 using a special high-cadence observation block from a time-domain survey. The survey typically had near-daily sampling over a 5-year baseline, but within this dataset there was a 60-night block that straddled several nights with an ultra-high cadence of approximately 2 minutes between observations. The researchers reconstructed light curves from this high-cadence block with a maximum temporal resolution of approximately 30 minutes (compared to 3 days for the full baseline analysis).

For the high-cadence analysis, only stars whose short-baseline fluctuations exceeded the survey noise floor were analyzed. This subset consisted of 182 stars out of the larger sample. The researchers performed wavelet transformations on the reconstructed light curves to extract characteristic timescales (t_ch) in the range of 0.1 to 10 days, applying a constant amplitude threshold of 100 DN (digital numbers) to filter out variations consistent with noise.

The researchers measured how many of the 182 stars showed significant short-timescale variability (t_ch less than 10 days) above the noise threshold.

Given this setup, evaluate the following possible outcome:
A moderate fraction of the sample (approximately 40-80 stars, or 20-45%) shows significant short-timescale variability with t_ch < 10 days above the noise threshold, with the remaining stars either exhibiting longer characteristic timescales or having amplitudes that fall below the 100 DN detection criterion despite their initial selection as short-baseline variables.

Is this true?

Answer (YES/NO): NO